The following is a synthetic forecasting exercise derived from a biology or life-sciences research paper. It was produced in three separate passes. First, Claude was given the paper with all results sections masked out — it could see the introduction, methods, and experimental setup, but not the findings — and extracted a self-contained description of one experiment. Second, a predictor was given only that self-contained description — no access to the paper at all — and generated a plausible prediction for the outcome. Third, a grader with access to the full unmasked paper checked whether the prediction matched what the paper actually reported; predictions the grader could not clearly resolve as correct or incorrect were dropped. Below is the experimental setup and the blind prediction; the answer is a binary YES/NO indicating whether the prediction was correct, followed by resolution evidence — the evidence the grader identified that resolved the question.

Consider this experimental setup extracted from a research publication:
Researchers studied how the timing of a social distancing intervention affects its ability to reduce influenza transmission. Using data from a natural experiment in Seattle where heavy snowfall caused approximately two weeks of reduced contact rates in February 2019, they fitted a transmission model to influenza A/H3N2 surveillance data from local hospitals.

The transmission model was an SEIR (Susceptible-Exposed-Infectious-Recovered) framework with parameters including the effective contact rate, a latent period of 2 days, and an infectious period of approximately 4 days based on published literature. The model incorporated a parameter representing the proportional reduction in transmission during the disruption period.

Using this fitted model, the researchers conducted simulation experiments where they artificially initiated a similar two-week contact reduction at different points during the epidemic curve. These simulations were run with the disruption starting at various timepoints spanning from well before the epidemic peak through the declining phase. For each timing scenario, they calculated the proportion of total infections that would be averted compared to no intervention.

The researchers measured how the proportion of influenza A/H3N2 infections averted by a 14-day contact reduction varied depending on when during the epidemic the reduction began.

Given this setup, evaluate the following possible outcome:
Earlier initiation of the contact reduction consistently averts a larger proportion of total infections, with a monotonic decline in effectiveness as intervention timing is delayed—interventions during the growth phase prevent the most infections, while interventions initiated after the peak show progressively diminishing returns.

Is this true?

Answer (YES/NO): NO